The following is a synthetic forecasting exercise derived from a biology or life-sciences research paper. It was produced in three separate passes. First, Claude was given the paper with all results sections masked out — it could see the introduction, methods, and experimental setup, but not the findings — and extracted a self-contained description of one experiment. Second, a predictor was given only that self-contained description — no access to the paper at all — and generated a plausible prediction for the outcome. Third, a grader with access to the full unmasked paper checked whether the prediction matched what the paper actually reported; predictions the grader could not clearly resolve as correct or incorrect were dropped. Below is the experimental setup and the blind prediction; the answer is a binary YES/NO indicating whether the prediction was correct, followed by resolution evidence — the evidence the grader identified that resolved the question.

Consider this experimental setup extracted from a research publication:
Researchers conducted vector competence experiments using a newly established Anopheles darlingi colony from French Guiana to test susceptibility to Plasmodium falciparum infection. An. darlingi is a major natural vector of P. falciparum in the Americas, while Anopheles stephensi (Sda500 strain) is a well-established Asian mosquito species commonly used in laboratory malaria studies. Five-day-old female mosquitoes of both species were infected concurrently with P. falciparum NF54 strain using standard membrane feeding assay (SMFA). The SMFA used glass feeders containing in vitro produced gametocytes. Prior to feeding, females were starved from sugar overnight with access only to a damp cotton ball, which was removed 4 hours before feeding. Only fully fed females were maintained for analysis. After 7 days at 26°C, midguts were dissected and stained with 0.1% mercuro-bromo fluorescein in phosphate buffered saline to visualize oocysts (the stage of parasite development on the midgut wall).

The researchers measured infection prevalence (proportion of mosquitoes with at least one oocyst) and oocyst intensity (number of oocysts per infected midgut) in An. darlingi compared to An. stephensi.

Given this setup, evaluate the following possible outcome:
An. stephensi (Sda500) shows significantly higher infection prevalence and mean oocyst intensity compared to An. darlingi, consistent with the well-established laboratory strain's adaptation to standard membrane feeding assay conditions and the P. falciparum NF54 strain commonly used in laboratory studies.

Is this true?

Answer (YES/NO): YES